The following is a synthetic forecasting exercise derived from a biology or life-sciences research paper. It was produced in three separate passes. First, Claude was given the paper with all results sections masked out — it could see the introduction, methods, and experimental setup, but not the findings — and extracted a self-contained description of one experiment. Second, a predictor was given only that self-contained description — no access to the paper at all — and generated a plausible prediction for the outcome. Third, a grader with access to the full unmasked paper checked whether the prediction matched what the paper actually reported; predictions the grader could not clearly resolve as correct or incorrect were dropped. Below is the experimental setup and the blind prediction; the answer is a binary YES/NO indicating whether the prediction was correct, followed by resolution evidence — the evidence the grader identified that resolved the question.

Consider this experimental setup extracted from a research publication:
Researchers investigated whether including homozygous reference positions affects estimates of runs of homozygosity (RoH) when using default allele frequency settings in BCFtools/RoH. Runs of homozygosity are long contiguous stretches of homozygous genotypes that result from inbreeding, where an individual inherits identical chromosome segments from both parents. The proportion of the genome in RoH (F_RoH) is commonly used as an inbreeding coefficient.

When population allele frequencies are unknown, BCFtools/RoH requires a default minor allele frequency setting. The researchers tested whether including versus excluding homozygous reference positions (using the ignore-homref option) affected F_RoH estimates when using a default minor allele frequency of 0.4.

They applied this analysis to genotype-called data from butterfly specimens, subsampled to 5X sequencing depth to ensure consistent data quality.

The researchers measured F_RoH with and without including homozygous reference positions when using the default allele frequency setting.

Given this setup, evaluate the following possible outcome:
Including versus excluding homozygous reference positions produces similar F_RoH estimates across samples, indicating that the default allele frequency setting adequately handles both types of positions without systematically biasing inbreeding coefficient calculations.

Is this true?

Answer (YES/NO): NO